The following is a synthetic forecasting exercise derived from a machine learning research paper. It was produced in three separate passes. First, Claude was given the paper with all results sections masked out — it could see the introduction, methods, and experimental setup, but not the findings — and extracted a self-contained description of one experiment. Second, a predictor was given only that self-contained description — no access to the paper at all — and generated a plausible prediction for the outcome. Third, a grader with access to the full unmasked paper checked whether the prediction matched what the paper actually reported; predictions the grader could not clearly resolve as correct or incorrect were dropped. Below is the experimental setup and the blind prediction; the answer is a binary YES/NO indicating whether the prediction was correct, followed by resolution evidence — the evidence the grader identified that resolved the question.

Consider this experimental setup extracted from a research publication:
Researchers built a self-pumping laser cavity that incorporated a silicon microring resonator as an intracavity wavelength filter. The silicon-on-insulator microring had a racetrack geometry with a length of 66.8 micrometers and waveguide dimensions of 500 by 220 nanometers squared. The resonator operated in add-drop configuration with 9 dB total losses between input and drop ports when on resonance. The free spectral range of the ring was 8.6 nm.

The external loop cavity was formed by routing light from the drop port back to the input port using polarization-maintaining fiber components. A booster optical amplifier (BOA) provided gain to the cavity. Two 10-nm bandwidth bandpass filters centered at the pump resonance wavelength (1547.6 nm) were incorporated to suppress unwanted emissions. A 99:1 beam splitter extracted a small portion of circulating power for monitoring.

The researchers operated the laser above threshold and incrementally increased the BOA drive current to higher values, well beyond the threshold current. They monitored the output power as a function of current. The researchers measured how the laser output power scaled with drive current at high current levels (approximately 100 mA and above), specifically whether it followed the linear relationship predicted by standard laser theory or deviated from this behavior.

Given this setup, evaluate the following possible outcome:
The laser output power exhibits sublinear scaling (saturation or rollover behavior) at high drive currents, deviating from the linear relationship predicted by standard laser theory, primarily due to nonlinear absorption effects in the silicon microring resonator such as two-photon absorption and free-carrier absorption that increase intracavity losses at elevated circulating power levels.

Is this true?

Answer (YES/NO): YES